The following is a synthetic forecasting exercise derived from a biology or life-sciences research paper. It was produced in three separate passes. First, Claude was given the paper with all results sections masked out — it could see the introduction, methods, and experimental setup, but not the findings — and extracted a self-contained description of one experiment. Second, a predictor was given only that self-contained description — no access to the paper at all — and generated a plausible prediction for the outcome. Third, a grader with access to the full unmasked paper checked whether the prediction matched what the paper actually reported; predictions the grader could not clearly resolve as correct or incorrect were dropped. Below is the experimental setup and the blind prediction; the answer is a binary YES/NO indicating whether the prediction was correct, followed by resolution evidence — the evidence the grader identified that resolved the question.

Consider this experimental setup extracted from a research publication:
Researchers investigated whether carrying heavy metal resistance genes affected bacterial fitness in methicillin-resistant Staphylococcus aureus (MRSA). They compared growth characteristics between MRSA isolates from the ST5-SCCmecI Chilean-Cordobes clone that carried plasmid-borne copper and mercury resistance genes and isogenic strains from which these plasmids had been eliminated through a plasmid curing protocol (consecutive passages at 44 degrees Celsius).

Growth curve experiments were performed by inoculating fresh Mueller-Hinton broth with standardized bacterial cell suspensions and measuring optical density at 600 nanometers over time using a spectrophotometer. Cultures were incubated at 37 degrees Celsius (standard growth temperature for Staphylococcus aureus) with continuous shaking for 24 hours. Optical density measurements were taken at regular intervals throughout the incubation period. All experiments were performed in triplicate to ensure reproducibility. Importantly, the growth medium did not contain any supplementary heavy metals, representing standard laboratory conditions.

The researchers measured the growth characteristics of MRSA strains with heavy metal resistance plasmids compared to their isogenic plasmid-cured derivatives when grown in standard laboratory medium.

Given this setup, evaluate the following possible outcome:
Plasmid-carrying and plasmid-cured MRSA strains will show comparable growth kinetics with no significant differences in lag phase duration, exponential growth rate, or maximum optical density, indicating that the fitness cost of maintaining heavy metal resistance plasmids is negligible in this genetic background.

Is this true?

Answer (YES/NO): NO